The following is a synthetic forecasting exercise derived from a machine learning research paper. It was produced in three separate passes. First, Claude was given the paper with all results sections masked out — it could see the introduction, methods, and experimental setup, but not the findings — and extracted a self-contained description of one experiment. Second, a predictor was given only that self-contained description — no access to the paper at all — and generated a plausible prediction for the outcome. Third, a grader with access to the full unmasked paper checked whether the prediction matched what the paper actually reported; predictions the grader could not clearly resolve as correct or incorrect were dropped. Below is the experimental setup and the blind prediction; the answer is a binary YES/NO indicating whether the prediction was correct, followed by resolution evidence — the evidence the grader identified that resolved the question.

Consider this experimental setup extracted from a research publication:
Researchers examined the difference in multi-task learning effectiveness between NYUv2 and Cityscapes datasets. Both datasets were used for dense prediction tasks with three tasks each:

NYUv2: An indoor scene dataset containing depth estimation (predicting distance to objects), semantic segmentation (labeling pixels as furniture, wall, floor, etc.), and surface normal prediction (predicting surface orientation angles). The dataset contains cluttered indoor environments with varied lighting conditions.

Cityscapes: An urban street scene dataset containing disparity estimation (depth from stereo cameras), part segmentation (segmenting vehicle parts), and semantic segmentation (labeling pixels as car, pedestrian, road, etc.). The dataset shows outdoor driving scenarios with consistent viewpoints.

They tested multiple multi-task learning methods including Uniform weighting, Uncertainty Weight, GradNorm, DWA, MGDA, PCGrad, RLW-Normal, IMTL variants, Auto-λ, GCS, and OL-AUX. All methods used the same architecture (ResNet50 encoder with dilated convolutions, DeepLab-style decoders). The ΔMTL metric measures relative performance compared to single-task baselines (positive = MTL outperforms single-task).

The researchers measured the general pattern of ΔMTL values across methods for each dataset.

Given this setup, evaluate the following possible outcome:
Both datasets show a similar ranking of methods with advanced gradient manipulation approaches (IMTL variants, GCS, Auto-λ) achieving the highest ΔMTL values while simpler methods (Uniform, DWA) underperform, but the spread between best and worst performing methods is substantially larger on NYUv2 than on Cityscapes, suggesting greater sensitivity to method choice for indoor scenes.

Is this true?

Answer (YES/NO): NO